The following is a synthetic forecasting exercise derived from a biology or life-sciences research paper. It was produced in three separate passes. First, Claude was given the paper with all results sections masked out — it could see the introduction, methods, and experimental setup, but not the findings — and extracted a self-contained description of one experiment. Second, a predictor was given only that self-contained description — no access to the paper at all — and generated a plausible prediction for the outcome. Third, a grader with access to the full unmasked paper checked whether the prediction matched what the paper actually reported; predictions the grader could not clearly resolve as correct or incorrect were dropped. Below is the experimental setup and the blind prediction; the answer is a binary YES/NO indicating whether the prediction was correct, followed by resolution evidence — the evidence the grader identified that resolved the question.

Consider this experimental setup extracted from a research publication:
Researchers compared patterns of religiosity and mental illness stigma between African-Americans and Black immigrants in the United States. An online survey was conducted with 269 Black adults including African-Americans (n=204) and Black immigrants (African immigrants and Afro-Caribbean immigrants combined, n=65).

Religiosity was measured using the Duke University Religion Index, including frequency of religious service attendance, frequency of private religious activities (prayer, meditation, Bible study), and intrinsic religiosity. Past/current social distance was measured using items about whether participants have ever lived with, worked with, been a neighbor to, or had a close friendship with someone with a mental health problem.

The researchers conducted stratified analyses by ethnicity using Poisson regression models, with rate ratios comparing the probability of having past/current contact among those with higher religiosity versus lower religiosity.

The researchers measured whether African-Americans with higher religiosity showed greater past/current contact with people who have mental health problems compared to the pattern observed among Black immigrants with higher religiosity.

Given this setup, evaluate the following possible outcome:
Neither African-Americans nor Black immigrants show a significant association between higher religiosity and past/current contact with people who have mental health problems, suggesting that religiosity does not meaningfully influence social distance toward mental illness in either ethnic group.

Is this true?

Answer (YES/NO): NO